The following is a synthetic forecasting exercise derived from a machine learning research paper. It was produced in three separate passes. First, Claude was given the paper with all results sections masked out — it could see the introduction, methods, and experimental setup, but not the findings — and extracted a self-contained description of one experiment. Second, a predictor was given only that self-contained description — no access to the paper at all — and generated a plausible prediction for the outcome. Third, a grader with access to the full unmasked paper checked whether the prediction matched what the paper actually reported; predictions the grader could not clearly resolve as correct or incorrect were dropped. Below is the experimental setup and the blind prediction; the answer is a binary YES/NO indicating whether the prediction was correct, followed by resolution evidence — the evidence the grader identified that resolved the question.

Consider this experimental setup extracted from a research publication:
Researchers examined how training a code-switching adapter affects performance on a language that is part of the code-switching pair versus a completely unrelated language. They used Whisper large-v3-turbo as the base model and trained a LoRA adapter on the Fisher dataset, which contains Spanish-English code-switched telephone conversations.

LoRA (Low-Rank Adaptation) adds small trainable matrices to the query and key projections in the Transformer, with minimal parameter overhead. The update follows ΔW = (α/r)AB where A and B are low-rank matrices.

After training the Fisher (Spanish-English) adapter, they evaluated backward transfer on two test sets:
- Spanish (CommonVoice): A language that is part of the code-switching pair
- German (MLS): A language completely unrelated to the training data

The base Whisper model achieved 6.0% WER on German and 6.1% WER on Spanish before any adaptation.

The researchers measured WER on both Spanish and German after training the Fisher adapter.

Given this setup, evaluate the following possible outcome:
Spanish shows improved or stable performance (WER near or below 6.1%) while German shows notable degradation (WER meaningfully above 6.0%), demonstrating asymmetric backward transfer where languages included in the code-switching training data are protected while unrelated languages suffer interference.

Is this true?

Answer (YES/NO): NO